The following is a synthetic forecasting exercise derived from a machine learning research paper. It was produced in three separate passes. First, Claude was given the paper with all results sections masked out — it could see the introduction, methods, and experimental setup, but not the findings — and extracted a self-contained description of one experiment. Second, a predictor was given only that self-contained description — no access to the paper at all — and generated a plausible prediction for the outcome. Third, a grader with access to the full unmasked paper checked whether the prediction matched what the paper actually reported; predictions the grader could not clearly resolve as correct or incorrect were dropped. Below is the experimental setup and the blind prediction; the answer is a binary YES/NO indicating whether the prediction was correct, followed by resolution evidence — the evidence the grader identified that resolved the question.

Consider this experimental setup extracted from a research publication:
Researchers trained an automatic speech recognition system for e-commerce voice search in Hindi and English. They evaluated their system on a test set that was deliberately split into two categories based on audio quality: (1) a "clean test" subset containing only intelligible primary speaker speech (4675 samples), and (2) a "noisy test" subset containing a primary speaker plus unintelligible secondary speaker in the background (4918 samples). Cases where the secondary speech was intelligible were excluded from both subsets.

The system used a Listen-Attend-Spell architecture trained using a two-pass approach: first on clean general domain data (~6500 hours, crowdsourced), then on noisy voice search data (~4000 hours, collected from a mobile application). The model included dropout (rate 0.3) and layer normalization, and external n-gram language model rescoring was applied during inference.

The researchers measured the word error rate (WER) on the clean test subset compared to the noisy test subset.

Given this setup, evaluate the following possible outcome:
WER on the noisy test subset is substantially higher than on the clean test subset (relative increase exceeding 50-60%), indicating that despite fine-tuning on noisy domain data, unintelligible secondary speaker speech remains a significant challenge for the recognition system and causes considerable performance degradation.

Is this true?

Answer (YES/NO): NO